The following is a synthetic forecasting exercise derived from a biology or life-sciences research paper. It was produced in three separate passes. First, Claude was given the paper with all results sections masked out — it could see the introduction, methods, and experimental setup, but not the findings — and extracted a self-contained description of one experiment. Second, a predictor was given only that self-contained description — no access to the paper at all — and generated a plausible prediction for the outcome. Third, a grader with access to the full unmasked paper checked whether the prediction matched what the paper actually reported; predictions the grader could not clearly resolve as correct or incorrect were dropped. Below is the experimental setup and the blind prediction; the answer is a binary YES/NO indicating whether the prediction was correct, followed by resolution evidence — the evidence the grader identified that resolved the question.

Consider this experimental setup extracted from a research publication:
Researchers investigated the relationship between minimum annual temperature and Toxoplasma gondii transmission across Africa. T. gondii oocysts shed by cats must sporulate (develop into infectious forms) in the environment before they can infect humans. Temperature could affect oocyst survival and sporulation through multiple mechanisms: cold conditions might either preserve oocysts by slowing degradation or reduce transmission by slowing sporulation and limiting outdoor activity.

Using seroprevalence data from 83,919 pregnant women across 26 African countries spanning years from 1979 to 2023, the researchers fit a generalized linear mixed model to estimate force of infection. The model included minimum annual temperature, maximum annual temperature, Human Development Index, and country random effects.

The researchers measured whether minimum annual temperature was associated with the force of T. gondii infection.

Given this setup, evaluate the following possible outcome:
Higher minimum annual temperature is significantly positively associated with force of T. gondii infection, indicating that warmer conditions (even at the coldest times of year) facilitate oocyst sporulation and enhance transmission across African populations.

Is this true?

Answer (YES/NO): YES